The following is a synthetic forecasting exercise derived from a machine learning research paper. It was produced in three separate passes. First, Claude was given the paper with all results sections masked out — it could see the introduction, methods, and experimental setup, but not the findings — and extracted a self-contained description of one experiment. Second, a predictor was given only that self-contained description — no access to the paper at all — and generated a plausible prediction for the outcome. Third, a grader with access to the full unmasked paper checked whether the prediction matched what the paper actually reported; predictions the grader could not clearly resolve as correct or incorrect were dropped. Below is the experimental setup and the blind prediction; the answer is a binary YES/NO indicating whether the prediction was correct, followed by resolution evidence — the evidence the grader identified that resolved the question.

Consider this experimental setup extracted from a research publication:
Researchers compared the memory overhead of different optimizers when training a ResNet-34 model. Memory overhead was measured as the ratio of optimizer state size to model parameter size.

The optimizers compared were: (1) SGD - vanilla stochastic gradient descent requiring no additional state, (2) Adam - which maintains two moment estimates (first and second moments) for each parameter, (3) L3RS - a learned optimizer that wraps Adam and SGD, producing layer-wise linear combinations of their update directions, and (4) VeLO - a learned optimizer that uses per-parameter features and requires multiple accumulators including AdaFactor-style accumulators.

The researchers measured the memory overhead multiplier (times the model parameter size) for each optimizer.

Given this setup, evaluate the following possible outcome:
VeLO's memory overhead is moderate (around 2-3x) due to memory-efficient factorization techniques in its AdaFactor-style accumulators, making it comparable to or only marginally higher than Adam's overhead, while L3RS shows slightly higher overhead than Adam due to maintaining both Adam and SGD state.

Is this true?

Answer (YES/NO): NO